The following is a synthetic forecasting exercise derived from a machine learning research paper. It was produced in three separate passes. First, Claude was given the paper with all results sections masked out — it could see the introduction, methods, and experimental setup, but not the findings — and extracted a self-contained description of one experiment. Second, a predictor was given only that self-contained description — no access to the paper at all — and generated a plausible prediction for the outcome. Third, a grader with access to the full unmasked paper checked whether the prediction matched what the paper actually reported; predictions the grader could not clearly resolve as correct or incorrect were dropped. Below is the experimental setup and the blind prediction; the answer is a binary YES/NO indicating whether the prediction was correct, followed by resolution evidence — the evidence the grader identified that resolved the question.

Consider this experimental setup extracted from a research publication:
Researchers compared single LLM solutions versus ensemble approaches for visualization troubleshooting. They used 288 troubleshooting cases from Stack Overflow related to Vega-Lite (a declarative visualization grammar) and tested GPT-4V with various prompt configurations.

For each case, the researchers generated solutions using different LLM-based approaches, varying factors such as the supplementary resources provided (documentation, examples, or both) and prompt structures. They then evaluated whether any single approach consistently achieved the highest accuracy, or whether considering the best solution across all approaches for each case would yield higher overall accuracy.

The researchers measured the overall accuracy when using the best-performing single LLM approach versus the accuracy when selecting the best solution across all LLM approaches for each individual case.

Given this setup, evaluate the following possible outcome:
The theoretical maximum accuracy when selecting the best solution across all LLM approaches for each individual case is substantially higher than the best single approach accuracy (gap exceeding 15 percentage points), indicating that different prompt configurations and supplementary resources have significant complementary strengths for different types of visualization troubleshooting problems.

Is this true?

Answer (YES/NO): YES